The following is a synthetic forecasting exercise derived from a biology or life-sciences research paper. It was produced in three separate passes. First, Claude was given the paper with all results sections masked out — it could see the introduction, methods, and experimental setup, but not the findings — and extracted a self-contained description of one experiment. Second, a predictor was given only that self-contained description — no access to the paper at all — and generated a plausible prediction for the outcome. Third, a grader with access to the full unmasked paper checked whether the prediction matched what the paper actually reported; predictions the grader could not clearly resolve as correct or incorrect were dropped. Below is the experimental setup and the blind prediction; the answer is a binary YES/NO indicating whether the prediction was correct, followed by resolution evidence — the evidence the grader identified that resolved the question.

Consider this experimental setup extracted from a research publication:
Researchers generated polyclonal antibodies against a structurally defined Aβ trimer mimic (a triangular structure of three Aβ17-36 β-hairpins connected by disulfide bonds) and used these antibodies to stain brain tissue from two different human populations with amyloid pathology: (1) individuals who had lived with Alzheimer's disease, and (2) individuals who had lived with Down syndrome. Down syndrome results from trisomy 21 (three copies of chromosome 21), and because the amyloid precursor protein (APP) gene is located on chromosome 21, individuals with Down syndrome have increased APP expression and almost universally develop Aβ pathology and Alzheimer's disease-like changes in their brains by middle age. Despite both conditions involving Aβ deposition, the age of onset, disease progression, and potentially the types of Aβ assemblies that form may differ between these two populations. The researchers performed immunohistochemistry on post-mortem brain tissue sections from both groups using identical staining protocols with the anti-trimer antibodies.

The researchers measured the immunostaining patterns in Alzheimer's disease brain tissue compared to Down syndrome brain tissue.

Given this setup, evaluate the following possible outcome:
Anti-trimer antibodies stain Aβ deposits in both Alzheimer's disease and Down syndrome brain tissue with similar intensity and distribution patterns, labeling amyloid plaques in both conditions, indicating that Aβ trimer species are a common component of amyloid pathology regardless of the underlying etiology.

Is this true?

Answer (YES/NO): NO